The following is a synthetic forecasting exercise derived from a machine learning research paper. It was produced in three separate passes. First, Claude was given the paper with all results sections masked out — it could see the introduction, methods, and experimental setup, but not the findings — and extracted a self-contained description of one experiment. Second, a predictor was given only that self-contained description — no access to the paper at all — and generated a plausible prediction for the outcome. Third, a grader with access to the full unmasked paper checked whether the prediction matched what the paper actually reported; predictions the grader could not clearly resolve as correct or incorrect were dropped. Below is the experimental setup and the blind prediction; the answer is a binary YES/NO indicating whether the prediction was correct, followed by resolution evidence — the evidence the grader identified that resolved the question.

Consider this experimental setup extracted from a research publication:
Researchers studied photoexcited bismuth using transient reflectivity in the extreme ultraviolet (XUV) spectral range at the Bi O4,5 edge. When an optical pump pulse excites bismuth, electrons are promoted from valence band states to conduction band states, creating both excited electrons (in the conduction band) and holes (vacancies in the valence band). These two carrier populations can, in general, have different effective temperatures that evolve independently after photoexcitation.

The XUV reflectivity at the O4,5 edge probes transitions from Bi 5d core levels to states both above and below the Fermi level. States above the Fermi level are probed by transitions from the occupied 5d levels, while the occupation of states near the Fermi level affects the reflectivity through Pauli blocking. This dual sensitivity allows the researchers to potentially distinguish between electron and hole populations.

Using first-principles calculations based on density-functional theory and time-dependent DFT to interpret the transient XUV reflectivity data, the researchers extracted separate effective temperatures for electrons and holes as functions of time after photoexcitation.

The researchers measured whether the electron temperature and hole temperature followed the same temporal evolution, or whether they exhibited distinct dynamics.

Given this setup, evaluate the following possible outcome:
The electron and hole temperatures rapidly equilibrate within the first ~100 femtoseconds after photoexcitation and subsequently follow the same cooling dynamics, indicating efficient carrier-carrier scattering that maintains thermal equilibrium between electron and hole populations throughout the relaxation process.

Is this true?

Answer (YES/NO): NO